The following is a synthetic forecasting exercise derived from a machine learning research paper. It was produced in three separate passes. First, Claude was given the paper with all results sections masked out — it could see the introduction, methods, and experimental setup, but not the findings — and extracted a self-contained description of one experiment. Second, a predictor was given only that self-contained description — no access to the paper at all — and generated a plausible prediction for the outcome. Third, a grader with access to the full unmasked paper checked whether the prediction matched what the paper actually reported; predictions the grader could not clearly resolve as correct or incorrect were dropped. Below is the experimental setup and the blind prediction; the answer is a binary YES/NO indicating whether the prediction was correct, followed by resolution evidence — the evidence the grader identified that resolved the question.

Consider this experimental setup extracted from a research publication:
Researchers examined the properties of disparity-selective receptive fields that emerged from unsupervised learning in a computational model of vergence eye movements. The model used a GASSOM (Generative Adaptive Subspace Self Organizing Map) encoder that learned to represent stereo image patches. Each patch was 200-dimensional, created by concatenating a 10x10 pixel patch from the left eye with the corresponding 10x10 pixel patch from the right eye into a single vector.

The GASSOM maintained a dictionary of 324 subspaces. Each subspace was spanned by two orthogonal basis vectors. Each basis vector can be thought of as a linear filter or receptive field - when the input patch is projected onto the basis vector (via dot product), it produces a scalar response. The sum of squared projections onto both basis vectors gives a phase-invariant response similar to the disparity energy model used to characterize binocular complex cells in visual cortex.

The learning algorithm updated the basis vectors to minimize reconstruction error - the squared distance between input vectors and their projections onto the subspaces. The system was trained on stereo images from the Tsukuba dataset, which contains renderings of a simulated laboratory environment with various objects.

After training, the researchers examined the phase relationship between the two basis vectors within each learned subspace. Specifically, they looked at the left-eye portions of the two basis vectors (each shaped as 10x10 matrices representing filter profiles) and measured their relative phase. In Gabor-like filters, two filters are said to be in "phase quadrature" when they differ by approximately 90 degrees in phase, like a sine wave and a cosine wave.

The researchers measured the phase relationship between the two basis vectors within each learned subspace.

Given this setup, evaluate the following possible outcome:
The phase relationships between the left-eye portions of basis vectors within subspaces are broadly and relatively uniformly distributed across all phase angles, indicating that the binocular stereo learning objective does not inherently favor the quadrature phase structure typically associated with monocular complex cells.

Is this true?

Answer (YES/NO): NO